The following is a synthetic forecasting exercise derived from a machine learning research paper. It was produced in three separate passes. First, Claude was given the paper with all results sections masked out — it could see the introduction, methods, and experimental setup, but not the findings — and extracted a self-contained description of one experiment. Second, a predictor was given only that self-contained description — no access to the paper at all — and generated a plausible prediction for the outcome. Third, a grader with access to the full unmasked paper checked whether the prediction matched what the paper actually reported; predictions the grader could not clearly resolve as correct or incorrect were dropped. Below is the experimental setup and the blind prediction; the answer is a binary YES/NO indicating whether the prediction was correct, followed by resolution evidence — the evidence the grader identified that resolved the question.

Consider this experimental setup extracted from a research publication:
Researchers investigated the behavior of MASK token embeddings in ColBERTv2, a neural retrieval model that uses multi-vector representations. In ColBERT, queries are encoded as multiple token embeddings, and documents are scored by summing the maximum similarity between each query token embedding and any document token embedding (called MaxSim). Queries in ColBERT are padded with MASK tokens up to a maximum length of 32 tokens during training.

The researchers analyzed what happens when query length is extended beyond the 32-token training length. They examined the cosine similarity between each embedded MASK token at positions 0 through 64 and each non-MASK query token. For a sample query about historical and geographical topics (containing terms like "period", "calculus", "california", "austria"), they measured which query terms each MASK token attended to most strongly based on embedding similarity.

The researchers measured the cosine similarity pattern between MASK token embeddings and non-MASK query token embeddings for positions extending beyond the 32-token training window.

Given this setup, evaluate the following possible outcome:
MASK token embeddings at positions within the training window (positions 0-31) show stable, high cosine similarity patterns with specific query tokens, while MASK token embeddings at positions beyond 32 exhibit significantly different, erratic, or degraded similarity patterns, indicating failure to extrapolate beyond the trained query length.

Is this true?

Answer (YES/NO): NO